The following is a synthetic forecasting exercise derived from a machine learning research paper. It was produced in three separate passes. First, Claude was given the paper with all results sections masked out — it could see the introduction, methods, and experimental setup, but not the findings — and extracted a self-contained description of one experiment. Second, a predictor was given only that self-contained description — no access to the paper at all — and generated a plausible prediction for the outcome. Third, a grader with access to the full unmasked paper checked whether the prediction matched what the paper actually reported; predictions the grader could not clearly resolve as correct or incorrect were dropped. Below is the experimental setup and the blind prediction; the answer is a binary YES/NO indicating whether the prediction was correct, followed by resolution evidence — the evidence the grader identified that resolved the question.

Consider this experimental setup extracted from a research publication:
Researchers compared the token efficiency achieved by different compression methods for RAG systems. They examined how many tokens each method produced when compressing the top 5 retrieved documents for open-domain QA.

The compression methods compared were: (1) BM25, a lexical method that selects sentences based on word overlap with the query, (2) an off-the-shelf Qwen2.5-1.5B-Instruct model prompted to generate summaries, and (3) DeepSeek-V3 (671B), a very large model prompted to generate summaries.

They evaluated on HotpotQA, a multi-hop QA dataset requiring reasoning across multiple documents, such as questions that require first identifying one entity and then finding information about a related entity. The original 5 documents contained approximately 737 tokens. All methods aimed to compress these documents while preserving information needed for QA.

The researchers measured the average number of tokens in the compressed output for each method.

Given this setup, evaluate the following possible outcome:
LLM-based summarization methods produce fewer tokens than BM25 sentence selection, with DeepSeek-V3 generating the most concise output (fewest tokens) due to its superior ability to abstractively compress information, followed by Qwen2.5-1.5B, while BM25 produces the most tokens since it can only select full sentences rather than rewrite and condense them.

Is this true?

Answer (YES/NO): NO